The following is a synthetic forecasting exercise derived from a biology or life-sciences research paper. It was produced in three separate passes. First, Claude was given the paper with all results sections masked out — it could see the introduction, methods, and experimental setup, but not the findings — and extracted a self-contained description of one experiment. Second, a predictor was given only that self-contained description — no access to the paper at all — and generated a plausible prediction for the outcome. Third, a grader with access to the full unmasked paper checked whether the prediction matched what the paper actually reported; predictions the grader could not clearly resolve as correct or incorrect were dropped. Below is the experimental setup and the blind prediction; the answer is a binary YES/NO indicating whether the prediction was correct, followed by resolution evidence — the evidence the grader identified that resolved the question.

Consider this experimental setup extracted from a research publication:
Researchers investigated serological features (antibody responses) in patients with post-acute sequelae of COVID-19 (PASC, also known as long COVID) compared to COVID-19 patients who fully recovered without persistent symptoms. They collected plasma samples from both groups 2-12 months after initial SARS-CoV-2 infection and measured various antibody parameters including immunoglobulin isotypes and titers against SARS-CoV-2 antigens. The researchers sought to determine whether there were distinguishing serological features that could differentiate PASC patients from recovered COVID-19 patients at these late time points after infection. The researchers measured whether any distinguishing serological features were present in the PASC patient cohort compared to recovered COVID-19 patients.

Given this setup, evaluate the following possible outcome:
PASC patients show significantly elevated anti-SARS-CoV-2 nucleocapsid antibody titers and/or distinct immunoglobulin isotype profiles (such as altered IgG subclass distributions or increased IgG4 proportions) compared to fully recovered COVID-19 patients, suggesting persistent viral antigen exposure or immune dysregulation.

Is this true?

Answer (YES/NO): NO